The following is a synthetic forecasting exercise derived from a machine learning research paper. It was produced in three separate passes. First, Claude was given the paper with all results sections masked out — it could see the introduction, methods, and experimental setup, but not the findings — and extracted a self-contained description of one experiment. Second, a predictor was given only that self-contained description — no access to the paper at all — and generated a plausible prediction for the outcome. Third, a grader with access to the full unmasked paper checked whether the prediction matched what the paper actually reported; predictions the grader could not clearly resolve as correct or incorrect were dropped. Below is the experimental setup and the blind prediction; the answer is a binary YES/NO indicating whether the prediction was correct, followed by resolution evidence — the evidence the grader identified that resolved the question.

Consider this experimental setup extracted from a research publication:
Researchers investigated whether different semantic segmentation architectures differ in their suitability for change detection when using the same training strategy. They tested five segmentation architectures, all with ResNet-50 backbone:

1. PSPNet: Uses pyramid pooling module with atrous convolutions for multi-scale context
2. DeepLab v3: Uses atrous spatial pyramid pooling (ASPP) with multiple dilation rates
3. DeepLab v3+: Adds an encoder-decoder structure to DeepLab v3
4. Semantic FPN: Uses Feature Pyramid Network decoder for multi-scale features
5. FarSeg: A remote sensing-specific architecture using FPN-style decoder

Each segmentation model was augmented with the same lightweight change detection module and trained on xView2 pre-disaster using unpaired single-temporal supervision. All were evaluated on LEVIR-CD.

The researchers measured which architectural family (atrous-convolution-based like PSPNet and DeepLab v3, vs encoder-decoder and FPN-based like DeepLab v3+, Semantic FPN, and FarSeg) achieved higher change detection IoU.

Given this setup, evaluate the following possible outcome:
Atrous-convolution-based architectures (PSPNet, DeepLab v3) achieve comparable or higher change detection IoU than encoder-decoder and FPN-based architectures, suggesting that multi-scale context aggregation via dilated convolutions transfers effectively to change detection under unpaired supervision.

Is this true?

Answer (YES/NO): NO